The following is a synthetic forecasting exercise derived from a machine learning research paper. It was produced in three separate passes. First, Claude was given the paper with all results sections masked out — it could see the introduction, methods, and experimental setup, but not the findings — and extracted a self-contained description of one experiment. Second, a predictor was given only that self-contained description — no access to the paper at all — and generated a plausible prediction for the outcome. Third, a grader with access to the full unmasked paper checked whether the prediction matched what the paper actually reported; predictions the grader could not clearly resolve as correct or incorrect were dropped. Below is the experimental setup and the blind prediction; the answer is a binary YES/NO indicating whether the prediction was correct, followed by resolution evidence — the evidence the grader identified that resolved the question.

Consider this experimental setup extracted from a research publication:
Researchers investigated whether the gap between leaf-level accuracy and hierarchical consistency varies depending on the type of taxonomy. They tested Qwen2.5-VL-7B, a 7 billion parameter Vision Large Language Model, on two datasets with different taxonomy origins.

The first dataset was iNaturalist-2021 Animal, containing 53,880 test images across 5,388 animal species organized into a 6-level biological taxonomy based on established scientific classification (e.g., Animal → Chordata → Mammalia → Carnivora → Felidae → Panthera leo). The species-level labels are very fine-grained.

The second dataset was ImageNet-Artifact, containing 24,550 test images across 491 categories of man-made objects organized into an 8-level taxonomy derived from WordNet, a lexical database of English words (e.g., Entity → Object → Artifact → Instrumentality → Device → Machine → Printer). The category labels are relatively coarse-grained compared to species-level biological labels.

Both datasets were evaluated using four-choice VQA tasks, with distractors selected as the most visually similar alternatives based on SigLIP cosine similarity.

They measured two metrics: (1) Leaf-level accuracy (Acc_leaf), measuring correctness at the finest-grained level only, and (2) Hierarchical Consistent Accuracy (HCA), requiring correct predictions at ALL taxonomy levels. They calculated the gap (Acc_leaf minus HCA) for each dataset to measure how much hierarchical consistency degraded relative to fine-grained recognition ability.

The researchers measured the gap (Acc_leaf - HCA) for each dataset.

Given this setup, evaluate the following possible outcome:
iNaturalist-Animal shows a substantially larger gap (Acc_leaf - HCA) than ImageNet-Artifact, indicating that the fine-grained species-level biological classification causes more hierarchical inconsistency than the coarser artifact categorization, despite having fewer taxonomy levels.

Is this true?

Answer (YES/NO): NO